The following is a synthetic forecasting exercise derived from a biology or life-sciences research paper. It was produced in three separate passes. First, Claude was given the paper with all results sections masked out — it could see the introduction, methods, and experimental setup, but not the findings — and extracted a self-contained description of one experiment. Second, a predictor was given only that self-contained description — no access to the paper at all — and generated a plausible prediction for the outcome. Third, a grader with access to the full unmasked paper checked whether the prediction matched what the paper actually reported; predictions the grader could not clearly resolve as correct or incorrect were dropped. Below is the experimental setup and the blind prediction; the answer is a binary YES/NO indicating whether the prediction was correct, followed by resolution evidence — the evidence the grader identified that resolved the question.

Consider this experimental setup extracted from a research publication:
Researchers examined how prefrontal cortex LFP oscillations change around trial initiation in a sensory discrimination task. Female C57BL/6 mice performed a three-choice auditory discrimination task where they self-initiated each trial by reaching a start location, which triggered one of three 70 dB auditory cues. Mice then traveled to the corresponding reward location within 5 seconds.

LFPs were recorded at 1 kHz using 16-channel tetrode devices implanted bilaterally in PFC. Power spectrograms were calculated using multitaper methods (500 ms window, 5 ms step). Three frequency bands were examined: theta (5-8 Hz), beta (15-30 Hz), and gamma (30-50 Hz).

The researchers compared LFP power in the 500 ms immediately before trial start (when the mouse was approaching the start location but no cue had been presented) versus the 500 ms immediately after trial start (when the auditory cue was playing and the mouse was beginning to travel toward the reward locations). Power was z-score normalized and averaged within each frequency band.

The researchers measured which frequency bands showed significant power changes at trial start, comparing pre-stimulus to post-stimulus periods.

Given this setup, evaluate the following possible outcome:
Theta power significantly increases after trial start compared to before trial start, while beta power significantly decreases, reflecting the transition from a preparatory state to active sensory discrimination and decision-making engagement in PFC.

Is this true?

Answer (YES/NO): NO